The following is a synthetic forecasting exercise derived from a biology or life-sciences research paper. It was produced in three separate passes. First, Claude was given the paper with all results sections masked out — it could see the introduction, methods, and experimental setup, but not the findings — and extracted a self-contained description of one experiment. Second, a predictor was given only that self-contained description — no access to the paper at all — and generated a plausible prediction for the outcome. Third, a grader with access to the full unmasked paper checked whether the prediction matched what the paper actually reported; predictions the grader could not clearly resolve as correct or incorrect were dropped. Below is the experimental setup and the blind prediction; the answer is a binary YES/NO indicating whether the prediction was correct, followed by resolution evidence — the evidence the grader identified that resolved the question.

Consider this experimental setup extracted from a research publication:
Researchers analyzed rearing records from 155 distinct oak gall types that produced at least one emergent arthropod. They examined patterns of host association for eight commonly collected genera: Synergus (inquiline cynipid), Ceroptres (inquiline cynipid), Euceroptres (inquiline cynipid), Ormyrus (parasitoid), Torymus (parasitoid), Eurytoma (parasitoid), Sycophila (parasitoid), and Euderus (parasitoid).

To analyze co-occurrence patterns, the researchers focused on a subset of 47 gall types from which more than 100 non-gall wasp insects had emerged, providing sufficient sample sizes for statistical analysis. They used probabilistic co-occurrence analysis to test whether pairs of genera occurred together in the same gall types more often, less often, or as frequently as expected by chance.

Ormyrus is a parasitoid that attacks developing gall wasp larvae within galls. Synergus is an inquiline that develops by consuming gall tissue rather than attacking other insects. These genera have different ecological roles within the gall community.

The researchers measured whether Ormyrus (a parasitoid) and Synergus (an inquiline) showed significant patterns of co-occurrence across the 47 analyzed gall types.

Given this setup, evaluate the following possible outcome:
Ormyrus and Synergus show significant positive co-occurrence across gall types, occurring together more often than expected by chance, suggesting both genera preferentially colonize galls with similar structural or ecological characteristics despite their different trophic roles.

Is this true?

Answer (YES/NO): NO